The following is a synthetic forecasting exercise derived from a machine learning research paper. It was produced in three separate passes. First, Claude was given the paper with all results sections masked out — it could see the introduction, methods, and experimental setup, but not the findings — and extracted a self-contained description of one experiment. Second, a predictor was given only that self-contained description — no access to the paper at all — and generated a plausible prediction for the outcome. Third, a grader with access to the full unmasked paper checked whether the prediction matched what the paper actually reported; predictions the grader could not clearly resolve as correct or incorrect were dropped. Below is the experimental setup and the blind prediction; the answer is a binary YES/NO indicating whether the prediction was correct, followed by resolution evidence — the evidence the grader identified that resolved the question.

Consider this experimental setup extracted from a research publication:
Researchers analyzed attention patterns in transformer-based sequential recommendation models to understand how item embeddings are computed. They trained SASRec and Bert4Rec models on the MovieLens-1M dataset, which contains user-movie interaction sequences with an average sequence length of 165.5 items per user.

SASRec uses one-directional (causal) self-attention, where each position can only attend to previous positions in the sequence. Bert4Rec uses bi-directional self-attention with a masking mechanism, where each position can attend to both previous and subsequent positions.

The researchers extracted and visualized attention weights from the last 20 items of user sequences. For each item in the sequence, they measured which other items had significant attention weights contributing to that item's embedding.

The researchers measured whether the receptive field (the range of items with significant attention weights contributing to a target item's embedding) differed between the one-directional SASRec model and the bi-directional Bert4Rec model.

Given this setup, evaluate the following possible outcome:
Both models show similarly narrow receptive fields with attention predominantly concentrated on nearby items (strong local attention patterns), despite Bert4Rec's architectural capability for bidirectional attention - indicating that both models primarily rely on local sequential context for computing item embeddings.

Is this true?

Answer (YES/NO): NO